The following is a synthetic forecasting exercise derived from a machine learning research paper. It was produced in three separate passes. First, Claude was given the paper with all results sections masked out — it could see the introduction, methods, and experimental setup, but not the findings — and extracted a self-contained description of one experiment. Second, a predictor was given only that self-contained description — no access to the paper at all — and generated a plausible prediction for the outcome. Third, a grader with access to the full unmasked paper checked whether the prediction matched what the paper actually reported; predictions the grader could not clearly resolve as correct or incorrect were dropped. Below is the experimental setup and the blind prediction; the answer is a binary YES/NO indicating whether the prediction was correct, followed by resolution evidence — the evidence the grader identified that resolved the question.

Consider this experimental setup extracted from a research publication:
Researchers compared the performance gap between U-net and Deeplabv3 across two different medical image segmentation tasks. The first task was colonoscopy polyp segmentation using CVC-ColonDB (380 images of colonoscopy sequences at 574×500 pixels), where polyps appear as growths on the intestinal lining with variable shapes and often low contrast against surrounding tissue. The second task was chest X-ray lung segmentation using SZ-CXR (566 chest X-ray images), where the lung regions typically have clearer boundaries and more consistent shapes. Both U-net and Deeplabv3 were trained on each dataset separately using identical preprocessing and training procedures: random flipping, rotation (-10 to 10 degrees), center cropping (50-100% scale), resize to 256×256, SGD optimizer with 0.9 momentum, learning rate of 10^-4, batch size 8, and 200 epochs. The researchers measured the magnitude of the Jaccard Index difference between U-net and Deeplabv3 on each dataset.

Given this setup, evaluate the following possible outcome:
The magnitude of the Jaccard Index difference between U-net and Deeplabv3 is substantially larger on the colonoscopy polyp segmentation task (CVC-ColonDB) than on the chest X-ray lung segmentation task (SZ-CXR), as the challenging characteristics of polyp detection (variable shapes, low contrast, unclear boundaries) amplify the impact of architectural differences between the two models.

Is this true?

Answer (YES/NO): YES